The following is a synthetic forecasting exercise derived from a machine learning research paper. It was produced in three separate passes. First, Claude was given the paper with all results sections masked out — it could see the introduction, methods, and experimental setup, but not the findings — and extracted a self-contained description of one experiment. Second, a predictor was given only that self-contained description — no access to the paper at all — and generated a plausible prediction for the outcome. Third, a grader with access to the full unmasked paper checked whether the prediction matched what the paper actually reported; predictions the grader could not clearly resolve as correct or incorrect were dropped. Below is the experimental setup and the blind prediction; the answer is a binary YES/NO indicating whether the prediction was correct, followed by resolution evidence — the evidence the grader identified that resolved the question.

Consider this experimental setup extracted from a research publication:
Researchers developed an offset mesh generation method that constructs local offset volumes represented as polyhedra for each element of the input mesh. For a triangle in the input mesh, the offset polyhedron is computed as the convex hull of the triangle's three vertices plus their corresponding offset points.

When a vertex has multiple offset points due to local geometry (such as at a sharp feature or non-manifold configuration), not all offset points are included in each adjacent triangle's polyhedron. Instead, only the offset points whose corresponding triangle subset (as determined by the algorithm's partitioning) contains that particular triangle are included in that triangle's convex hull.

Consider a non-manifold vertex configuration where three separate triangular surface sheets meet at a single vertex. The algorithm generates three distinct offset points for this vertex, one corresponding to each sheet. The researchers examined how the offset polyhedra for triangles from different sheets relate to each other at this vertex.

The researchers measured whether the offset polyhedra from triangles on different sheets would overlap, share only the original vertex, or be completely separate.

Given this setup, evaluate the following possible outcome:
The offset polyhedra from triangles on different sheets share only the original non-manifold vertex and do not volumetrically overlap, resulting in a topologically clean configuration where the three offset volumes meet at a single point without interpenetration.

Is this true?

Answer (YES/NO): NO